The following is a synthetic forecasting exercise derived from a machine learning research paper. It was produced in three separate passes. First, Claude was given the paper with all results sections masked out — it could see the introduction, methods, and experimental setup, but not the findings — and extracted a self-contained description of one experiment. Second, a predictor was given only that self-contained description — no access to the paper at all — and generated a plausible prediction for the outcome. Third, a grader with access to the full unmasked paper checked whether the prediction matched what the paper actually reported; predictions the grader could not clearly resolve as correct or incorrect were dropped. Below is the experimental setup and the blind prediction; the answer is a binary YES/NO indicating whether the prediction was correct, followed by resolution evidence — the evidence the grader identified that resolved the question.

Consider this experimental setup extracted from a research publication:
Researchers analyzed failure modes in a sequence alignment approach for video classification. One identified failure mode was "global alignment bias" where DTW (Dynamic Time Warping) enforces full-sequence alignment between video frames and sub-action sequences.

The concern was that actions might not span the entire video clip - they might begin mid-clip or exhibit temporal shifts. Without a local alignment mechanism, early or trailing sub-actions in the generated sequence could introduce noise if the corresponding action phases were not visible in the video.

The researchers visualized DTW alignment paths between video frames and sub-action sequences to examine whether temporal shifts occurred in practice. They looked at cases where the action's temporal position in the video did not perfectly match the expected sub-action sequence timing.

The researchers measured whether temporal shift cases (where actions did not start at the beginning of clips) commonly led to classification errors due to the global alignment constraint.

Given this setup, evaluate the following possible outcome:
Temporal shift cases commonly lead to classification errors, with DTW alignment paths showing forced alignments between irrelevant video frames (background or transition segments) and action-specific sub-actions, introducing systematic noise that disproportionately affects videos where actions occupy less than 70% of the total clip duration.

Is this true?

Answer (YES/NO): NO